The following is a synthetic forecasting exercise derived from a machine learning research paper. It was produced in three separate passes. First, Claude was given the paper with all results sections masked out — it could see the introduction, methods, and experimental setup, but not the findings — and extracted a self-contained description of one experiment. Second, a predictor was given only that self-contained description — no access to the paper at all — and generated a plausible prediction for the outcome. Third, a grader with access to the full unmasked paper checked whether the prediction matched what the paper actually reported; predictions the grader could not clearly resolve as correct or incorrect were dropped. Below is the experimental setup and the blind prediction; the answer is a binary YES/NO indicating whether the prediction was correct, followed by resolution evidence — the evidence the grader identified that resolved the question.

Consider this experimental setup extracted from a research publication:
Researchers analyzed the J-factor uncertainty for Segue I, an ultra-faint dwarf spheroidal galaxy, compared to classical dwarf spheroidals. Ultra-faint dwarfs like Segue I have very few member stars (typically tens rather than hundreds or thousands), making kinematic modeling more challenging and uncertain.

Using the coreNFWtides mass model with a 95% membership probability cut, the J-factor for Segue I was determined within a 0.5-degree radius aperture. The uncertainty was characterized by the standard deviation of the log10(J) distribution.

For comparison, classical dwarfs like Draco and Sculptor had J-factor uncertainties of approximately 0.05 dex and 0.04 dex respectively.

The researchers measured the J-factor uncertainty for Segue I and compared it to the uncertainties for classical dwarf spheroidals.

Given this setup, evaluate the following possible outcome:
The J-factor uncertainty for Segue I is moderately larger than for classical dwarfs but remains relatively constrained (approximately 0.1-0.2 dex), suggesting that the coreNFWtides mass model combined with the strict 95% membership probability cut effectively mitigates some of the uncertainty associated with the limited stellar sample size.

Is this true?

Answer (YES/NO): NO